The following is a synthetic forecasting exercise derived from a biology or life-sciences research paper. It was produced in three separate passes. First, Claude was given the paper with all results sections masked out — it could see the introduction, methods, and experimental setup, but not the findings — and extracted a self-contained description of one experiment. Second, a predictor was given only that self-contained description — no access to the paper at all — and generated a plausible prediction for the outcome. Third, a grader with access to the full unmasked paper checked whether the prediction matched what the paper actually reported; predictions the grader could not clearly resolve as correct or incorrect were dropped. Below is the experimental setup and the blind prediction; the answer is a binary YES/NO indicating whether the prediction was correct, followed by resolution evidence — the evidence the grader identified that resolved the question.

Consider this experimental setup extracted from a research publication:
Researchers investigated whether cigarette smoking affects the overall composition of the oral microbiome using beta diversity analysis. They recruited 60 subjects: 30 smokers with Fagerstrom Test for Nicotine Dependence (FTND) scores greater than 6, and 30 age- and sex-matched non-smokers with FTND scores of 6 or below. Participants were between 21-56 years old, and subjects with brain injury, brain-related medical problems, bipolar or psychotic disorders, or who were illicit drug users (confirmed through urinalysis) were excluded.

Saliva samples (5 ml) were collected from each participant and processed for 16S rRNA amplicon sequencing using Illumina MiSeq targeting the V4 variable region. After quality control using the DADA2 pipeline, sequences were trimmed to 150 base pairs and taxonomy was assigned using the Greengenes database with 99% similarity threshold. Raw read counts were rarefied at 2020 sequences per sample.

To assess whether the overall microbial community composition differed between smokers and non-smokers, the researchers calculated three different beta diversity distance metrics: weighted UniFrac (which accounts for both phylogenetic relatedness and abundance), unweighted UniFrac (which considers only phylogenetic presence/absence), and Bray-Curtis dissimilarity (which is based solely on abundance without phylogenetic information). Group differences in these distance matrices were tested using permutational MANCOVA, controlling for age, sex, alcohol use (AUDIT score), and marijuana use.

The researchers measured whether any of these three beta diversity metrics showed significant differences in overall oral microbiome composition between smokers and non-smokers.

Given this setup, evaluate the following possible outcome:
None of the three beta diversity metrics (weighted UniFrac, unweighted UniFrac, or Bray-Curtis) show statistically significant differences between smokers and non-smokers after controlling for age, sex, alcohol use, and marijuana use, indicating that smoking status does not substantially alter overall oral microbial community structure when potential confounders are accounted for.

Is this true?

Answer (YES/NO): NO